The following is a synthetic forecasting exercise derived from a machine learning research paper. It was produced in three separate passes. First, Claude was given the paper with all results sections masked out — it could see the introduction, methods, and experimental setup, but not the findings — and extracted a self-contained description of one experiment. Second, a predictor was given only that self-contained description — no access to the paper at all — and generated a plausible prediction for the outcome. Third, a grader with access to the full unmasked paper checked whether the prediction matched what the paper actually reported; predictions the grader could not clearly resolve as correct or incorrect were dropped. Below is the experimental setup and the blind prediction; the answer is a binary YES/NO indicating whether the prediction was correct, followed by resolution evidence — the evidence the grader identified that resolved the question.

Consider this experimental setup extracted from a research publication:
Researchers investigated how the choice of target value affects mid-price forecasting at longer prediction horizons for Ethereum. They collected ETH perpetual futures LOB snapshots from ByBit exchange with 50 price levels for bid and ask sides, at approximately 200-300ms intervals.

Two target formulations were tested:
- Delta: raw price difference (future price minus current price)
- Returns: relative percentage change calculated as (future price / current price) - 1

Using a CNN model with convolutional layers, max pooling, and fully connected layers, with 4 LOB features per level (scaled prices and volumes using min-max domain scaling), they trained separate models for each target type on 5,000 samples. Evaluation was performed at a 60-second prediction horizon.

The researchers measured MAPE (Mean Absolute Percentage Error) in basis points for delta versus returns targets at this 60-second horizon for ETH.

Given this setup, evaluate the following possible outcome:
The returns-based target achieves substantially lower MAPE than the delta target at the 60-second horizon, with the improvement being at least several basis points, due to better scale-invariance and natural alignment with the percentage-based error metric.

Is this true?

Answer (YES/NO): NO